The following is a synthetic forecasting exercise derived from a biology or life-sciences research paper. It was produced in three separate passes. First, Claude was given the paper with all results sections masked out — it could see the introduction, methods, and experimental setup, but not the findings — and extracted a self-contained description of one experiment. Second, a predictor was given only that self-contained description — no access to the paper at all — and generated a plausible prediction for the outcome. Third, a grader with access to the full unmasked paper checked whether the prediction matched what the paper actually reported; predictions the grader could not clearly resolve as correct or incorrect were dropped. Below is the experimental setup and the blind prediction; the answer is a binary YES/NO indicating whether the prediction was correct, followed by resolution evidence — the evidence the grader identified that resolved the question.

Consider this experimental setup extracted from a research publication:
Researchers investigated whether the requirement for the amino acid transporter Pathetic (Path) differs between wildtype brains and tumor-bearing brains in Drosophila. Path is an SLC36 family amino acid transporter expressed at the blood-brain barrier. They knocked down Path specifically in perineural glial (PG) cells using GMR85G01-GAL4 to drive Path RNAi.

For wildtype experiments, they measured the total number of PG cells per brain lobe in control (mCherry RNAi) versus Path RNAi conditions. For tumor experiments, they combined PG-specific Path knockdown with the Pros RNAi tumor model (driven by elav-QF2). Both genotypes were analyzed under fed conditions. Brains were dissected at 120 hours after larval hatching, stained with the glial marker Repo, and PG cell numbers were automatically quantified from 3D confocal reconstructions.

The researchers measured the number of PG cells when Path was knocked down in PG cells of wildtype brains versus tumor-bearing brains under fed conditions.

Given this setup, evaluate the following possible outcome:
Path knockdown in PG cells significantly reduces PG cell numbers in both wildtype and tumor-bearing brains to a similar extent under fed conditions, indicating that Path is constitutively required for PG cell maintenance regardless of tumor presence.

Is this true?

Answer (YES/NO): NO